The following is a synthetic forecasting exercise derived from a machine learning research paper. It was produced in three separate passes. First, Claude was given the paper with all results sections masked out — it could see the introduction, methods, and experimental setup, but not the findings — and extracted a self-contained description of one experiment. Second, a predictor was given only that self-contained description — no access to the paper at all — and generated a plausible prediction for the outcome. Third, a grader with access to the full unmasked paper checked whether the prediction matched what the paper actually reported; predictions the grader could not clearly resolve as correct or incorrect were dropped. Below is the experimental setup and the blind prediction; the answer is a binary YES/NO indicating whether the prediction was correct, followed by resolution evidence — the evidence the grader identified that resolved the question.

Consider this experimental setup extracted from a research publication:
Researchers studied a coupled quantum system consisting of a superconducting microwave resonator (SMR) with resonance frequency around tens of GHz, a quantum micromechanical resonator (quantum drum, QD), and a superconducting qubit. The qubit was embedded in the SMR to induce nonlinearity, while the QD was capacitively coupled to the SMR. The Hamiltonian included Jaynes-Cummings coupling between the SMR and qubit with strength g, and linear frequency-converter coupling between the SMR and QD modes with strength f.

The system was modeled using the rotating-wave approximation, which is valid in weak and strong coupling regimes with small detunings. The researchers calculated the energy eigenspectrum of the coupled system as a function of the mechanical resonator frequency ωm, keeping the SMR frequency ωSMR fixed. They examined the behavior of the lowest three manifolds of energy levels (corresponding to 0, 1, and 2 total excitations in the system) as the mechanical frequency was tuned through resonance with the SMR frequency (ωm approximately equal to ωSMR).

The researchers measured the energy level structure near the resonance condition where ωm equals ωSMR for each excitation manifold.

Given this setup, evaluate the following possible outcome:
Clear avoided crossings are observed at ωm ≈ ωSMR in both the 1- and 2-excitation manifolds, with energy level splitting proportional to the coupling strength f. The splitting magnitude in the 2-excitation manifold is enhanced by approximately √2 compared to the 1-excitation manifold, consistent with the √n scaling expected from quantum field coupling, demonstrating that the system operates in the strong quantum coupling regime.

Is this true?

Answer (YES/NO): NO